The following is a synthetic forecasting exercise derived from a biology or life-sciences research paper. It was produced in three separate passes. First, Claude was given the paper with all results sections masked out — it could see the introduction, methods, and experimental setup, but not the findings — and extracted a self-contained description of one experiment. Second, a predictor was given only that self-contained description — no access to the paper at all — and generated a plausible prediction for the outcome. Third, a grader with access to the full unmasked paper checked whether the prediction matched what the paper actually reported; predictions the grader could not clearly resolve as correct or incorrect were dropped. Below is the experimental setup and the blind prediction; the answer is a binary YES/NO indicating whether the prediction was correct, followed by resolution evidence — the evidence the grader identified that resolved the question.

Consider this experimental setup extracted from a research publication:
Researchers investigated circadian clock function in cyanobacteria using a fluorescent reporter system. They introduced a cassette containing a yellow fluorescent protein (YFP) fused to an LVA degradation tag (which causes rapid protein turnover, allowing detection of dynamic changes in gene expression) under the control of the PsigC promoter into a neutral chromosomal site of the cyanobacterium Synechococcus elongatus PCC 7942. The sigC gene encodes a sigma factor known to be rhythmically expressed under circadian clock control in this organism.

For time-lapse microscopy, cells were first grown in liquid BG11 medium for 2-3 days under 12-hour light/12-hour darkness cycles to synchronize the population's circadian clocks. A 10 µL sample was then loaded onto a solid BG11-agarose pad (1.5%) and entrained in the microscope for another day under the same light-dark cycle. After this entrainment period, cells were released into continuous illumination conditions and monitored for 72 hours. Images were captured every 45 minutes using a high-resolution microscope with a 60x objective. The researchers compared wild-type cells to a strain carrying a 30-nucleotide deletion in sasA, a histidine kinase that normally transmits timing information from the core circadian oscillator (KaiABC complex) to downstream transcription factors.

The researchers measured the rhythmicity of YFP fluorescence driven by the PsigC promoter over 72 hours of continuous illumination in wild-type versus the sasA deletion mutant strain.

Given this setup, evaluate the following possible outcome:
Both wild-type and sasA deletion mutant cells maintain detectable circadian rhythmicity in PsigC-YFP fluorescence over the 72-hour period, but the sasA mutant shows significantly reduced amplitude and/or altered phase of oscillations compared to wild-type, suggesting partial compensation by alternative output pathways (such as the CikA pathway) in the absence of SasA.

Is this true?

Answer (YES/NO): NO